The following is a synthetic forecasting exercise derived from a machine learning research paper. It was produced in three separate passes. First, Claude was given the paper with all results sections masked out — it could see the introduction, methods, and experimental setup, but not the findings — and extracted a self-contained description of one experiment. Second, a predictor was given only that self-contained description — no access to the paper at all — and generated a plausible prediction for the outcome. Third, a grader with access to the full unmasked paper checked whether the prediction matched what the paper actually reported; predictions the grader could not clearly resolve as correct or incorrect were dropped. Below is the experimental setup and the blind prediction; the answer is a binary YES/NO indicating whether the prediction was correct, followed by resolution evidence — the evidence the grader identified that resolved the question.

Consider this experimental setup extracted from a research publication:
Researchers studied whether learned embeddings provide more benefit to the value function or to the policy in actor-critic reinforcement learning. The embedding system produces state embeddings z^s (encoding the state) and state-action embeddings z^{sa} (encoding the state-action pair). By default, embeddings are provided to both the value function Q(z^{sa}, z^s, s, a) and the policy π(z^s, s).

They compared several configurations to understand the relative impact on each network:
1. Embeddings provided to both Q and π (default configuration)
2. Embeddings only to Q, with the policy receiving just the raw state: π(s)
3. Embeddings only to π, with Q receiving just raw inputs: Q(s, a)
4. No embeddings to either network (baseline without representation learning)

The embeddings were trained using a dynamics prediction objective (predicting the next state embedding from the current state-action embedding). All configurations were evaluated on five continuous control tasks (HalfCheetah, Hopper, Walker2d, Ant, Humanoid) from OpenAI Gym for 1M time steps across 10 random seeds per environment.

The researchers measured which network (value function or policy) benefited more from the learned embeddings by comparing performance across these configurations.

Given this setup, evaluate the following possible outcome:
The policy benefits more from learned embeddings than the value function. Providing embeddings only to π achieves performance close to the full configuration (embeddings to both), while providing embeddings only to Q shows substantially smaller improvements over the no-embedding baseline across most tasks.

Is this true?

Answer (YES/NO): NO